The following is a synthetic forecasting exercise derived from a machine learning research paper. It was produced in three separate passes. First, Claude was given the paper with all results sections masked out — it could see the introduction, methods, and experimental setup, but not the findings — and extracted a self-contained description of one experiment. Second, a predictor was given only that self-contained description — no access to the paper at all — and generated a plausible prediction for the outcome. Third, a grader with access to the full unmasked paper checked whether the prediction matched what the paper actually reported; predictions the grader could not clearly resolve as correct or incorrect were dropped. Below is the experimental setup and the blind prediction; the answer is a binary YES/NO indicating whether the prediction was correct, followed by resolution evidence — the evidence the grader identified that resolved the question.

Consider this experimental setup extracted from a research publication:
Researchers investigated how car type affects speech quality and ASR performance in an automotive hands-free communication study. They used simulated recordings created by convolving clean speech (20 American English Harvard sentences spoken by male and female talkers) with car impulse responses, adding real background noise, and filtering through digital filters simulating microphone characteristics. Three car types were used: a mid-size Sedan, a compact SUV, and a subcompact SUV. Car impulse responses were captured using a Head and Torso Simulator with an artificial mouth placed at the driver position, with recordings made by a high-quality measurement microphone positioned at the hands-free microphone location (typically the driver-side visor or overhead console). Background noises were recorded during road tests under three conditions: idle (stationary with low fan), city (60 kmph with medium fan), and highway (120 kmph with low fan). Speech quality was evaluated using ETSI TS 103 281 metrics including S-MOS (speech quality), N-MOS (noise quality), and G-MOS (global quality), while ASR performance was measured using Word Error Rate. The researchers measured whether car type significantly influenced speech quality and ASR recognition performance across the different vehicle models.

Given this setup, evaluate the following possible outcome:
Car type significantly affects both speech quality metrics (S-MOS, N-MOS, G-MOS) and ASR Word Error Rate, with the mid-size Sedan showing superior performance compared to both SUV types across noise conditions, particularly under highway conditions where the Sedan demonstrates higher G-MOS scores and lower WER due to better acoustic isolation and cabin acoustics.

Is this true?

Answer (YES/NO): NO